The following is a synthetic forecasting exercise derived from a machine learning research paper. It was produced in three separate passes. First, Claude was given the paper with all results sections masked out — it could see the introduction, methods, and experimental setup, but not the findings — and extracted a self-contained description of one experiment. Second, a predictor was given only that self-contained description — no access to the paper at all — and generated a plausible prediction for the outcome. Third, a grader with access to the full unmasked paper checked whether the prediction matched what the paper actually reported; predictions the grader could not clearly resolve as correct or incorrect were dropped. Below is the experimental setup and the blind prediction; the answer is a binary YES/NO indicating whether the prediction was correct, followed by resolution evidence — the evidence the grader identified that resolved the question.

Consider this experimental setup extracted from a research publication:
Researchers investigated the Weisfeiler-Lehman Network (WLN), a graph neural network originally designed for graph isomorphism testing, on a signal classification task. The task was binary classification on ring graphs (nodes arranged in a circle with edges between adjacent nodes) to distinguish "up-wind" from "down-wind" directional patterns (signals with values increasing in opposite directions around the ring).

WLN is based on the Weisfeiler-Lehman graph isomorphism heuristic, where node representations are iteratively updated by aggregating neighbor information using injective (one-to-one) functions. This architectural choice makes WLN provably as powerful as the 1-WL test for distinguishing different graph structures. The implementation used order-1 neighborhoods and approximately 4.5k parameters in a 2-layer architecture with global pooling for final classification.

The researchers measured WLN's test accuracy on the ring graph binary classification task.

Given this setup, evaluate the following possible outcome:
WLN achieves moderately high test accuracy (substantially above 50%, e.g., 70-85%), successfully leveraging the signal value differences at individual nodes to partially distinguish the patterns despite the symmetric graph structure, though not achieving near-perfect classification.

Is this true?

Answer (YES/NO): NO